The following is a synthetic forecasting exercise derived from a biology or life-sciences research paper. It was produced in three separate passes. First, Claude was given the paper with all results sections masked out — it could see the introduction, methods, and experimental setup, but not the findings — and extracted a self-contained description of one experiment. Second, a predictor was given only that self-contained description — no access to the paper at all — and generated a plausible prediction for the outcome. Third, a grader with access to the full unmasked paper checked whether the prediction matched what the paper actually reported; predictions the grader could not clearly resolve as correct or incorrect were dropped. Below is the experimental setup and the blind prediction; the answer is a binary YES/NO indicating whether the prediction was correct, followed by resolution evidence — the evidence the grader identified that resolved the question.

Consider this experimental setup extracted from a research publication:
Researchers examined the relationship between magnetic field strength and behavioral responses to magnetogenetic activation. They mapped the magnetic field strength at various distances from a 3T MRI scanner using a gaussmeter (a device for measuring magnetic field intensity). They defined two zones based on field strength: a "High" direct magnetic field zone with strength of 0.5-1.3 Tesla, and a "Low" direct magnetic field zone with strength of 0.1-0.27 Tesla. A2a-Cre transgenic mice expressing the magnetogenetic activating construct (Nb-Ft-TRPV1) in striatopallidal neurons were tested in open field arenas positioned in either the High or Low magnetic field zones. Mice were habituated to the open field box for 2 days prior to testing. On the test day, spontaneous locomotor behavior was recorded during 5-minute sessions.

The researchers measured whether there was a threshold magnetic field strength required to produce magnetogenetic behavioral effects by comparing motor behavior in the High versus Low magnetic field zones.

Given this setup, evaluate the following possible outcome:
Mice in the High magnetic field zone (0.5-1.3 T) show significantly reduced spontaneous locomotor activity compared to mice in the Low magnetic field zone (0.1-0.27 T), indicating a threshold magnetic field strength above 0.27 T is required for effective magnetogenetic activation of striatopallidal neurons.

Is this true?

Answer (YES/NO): NO